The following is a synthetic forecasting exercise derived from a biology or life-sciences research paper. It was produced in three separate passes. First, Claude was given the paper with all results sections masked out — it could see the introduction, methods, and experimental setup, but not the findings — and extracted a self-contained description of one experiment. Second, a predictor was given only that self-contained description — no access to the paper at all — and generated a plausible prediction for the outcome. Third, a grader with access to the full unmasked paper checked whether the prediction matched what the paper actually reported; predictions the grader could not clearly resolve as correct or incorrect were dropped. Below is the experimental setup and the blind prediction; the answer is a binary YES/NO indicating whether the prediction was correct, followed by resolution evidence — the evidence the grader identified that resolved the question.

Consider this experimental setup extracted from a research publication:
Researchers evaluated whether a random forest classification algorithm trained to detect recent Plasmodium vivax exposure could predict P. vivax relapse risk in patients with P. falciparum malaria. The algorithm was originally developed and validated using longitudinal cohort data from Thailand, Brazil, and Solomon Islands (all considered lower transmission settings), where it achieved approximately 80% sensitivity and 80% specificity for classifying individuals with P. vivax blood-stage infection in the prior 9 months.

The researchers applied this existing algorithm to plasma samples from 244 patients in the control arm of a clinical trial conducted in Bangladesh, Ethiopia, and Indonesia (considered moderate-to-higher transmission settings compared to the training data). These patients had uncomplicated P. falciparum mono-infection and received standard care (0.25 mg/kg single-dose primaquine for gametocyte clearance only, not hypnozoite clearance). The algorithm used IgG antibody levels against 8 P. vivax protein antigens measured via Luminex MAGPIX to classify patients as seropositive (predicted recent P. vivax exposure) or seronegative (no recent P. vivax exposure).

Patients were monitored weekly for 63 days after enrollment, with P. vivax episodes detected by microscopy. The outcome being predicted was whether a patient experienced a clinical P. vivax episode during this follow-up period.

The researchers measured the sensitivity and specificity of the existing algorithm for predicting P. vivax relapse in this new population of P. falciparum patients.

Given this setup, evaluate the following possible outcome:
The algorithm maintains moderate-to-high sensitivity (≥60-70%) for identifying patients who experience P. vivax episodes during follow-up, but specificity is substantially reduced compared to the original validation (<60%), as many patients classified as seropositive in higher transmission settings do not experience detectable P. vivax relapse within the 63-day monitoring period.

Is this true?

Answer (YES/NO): YES